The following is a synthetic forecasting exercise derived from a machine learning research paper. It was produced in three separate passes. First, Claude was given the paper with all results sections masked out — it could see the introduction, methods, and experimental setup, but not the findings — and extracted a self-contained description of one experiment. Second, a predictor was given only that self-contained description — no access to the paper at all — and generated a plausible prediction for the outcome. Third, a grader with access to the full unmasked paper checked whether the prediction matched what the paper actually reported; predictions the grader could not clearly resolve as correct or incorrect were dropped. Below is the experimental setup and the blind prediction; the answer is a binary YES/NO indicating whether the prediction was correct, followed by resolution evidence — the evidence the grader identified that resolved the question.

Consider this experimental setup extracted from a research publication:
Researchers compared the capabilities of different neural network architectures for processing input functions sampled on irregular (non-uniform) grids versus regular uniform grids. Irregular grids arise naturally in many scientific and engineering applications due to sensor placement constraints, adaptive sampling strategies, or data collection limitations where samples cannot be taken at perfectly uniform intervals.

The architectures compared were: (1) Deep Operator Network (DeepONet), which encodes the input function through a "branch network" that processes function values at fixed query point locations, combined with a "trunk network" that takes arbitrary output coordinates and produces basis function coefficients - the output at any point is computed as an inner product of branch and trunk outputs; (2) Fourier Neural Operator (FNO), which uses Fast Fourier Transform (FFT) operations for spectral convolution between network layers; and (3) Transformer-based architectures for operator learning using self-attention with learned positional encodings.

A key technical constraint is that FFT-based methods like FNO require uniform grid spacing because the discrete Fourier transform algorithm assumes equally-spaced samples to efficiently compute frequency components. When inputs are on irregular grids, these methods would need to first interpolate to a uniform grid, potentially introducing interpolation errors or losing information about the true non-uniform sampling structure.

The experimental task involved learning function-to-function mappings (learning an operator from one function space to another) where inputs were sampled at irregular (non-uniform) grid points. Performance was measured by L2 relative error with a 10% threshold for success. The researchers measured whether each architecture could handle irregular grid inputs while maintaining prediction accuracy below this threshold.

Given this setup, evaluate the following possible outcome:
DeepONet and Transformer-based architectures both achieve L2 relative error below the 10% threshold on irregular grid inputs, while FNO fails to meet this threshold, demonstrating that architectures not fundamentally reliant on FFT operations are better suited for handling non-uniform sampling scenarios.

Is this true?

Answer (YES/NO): NO